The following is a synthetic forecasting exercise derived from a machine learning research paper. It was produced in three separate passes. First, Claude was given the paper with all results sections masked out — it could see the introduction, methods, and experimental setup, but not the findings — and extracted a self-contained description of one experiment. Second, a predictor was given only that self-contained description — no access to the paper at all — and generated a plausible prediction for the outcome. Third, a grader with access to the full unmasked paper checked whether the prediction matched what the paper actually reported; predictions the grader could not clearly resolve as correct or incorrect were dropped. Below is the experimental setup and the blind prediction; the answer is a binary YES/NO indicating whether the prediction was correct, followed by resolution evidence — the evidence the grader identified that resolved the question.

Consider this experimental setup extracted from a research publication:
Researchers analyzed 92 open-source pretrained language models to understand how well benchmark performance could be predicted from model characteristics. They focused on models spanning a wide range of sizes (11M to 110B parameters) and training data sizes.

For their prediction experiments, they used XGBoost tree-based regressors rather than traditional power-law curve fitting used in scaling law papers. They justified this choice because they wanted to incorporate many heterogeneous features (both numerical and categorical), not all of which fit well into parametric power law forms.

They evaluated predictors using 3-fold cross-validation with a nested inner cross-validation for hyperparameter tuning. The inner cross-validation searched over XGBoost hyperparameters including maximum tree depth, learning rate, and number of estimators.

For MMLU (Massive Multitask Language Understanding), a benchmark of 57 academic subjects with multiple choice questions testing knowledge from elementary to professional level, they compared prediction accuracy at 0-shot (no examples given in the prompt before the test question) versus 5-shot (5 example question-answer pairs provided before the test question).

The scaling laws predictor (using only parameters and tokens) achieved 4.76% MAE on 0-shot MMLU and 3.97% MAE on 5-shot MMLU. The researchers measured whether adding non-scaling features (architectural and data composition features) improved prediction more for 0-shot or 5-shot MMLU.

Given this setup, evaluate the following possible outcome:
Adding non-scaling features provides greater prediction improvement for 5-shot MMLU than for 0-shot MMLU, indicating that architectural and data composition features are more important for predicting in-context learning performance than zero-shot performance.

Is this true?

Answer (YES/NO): NO